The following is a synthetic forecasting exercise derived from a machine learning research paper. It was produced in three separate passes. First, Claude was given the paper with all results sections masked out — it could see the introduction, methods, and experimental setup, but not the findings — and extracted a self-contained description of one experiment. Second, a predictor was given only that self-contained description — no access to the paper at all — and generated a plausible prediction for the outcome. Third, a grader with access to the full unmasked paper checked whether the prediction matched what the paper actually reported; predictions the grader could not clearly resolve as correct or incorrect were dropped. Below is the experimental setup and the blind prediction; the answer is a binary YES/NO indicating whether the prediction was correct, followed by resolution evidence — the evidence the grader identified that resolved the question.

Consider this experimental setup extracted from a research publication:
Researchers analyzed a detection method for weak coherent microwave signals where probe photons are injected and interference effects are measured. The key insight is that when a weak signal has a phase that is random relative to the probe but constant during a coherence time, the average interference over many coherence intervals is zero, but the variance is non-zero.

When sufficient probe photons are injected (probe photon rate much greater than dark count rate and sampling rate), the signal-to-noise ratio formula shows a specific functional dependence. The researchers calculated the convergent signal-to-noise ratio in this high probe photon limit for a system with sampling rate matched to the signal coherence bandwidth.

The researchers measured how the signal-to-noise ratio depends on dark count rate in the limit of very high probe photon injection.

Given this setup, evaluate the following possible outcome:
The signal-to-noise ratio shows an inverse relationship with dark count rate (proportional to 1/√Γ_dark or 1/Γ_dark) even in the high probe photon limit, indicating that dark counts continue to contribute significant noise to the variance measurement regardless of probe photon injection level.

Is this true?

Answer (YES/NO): NO